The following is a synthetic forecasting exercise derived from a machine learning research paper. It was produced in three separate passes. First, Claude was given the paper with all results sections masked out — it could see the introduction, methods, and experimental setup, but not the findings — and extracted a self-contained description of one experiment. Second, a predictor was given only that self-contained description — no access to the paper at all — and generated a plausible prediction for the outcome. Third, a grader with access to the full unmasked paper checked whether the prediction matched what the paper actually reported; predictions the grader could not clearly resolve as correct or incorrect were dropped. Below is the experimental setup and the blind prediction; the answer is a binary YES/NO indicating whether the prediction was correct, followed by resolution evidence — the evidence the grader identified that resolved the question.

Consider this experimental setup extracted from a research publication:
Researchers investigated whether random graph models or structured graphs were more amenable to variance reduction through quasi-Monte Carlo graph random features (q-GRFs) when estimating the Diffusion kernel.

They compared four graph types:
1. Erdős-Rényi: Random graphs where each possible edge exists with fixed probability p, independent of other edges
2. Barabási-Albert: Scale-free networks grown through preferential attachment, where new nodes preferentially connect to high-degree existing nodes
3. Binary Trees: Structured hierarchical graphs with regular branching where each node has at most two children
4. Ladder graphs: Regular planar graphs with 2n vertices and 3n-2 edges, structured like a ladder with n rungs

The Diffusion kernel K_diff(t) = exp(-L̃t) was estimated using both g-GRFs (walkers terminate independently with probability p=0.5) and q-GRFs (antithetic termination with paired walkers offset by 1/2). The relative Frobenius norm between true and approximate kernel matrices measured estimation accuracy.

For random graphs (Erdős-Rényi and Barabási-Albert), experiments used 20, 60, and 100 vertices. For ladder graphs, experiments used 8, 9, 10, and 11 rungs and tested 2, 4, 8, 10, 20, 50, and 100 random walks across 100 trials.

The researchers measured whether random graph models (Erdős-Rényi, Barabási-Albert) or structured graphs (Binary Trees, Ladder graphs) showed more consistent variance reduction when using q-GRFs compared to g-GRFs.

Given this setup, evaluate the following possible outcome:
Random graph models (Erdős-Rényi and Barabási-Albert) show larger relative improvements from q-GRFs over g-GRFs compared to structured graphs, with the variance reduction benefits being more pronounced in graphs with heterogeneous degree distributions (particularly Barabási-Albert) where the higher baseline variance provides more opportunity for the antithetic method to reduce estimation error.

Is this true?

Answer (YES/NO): NO